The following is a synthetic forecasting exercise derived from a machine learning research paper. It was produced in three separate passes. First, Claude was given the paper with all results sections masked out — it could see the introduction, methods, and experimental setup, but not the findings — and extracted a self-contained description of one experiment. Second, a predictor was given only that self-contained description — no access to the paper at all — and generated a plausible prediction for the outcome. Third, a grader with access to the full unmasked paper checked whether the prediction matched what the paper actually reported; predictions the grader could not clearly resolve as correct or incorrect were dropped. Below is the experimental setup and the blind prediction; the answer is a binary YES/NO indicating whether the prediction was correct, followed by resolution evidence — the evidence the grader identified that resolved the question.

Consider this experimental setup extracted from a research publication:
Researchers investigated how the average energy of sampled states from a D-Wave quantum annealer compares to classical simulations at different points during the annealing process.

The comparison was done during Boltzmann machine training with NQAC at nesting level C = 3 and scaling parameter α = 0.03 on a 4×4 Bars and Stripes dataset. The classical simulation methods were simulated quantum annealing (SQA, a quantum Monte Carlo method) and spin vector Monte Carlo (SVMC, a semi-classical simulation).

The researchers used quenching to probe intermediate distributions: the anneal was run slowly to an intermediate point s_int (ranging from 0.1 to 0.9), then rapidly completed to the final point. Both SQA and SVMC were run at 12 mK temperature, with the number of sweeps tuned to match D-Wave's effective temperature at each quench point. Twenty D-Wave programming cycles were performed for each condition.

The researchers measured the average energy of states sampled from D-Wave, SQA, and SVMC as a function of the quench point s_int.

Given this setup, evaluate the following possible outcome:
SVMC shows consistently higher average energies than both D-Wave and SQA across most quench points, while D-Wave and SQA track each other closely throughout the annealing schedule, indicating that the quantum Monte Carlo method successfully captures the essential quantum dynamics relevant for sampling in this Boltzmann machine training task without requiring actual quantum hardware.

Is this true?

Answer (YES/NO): NO